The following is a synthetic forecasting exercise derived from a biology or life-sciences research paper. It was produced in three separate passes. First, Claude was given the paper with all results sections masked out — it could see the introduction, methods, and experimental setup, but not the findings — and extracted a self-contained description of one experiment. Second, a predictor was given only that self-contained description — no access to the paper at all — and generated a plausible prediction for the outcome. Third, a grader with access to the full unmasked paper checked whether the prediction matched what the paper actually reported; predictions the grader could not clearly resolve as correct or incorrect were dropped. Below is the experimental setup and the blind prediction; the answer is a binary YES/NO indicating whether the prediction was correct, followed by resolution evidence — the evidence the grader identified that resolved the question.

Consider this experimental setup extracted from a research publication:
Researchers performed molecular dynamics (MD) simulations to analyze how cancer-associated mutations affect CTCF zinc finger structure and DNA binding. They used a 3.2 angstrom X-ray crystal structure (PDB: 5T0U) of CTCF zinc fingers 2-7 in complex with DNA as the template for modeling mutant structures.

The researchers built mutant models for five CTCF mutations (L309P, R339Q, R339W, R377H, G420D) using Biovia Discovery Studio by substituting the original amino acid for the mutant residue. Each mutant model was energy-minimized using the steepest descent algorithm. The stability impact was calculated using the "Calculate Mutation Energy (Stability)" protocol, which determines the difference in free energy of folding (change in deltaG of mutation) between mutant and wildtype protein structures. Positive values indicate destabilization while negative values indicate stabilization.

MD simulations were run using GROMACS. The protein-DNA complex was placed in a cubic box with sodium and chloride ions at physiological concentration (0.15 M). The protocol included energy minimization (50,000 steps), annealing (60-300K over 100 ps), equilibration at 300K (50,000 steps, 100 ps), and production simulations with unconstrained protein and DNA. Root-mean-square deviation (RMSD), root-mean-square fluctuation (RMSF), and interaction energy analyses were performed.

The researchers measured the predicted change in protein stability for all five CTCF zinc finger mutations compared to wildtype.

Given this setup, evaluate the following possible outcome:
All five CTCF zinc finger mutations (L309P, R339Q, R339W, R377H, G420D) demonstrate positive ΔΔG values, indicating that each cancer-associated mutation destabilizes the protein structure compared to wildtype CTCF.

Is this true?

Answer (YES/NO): YES